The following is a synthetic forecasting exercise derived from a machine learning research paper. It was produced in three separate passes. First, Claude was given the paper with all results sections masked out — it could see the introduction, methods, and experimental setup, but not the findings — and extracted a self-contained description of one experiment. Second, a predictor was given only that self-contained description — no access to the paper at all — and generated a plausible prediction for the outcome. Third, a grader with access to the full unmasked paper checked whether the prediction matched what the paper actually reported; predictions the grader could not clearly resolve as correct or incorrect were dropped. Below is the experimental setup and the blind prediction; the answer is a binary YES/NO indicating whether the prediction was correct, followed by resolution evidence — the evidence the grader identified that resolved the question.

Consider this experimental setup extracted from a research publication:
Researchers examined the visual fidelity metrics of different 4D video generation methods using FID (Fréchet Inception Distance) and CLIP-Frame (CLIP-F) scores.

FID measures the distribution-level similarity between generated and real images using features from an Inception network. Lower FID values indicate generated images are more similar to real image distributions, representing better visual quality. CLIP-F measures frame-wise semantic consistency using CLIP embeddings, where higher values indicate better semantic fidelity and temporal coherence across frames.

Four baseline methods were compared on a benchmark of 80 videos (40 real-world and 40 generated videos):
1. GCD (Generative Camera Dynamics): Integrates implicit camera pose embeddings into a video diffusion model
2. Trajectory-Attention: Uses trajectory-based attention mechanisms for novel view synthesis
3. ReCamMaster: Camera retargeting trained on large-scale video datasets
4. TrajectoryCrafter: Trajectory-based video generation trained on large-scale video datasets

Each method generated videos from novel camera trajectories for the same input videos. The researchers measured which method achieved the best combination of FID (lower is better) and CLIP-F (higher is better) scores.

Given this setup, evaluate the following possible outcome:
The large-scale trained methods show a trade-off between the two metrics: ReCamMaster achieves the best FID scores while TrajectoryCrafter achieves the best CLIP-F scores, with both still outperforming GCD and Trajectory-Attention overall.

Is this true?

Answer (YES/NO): NO